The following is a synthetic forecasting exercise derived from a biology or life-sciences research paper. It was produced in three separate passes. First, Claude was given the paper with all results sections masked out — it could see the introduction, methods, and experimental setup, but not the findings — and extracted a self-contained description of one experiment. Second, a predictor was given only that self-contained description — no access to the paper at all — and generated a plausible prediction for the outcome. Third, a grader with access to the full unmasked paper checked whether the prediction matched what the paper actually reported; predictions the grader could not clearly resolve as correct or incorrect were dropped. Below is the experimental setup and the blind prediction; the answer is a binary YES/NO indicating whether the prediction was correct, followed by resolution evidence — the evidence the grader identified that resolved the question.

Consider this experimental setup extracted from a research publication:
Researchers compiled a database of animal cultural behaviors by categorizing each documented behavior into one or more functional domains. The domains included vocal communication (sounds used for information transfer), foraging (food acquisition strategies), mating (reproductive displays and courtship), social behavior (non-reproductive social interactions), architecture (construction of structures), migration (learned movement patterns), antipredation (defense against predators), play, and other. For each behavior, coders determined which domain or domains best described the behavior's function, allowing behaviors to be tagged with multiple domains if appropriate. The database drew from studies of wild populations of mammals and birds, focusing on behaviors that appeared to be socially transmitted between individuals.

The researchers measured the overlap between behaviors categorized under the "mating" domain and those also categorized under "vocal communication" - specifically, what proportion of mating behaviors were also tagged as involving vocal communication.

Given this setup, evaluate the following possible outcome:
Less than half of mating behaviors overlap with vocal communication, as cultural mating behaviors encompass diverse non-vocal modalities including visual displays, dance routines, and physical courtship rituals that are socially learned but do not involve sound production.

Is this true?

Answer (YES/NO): NO